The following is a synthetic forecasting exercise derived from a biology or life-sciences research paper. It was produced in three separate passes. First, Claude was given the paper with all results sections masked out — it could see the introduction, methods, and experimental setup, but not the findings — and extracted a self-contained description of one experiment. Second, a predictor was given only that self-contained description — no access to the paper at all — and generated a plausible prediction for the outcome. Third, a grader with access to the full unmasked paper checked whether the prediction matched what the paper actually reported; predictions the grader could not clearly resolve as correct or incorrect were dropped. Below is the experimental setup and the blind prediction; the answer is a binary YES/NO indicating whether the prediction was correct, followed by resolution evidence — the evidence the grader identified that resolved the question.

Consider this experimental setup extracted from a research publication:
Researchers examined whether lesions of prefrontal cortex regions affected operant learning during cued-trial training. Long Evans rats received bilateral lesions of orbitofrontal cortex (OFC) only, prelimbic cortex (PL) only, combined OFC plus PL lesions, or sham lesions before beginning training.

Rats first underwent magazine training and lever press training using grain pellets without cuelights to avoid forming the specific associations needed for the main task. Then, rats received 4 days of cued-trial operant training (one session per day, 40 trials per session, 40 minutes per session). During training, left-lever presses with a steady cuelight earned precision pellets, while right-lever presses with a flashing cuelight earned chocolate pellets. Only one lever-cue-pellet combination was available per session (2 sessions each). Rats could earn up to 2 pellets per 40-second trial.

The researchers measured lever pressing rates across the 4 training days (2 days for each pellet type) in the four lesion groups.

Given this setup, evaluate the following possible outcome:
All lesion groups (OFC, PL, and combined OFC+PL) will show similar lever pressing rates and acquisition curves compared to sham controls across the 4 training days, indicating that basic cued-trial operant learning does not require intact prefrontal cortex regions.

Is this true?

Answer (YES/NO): NO